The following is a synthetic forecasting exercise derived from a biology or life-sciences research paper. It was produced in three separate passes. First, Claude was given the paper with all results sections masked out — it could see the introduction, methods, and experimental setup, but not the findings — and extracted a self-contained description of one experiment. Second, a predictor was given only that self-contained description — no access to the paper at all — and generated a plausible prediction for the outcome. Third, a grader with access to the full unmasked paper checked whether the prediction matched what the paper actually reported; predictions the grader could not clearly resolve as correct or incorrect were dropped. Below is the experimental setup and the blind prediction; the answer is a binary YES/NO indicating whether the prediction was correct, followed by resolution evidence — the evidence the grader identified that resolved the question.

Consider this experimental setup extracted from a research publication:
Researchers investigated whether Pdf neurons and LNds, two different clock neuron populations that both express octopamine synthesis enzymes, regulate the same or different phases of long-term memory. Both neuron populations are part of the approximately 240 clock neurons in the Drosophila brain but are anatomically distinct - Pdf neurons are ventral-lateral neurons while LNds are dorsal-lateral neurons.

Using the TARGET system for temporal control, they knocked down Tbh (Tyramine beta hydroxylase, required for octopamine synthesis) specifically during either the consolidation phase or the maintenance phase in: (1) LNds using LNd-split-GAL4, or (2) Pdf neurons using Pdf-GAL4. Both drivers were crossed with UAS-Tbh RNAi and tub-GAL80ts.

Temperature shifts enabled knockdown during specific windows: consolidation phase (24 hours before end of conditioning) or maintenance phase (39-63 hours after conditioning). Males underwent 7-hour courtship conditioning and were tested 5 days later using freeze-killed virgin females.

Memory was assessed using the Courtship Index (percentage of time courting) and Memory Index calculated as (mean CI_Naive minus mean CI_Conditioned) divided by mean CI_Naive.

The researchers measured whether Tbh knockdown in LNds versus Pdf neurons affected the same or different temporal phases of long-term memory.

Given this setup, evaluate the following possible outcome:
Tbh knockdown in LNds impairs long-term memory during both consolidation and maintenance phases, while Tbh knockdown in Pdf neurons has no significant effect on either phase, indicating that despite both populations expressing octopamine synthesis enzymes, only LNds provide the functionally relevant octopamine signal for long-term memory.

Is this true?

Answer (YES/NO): NO